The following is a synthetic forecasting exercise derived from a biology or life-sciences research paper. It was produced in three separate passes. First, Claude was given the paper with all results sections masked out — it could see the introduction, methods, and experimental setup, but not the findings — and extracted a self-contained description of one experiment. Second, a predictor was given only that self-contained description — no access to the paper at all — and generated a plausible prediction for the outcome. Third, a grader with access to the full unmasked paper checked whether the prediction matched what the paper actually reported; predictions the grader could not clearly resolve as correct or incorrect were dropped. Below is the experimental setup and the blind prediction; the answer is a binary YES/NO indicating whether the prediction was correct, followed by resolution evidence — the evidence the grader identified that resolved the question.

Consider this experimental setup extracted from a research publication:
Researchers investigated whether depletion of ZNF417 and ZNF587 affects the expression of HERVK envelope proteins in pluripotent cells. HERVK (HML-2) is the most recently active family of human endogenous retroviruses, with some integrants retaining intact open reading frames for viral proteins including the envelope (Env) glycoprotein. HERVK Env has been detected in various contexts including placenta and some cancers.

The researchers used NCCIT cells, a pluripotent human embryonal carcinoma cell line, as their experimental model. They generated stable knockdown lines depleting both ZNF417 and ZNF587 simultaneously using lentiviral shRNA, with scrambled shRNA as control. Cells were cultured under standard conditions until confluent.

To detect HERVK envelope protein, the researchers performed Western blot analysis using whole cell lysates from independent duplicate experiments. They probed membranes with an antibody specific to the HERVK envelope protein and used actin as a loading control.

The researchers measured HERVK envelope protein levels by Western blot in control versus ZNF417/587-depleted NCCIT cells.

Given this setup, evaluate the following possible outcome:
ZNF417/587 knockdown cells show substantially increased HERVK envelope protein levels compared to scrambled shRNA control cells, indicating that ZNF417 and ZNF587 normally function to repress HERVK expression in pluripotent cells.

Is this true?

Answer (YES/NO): YES